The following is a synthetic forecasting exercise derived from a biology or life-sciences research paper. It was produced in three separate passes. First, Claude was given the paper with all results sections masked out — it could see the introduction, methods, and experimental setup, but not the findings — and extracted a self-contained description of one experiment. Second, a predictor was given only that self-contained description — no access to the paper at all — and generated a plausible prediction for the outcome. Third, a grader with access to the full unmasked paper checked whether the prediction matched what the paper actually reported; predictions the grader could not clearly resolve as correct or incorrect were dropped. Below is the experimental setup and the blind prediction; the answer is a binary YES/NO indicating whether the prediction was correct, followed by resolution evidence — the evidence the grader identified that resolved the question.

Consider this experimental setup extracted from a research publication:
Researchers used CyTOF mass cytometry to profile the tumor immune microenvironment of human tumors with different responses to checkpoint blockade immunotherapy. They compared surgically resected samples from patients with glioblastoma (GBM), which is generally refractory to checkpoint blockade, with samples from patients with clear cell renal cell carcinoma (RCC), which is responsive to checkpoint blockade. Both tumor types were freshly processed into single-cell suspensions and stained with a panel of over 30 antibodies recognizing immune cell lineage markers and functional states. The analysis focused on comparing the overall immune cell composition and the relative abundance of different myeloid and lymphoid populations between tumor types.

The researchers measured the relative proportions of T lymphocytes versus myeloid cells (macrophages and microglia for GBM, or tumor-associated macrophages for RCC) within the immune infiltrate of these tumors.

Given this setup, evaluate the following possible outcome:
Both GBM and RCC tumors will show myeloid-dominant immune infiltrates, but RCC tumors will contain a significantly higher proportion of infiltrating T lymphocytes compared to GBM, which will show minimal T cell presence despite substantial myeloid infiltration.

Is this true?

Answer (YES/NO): NO